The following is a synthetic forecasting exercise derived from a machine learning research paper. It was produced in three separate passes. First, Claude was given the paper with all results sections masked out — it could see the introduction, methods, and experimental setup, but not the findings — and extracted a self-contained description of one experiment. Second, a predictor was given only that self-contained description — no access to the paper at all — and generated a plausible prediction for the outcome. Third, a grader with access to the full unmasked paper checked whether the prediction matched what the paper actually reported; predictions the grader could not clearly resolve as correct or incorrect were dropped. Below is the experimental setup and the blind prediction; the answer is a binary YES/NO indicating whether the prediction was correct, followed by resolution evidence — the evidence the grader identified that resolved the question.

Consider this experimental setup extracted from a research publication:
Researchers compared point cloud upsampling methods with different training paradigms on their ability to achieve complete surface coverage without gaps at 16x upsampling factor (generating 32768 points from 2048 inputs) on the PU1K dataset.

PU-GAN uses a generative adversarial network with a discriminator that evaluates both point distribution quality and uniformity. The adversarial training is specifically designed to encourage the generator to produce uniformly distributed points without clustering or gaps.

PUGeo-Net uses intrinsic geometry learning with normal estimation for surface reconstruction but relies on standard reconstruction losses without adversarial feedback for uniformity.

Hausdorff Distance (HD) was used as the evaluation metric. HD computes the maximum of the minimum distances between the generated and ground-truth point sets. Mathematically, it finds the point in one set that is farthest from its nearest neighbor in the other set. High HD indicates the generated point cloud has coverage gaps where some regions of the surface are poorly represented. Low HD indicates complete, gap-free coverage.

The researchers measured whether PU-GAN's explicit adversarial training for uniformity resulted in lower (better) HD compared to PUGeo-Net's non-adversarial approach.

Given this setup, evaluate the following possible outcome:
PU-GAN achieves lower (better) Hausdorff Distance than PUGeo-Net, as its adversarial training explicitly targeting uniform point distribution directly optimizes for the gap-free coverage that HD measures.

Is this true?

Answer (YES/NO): NO